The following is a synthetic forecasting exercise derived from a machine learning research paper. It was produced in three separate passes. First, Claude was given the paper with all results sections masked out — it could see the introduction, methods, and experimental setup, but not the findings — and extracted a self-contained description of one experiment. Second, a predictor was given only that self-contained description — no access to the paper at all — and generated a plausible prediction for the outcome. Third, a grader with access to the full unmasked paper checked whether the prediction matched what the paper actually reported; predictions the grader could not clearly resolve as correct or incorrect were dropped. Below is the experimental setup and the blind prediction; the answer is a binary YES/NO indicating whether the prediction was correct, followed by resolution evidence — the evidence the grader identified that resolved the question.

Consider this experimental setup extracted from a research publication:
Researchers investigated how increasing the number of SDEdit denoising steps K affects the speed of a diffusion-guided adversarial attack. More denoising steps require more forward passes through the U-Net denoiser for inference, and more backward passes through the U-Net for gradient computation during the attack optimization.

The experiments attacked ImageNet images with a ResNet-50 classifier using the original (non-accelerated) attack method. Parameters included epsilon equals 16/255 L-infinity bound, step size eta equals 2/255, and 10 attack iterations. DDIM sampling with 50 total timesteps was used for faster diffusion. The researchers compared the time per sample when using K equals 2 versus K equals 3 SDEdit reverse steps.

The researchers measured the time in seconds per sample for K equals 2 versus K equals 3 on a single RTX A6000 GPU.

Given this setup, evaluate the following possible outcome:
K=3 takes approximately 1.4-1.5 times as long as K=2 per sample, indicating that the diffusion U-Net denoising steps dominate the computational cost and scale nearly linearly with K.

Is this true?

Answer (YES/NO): NO